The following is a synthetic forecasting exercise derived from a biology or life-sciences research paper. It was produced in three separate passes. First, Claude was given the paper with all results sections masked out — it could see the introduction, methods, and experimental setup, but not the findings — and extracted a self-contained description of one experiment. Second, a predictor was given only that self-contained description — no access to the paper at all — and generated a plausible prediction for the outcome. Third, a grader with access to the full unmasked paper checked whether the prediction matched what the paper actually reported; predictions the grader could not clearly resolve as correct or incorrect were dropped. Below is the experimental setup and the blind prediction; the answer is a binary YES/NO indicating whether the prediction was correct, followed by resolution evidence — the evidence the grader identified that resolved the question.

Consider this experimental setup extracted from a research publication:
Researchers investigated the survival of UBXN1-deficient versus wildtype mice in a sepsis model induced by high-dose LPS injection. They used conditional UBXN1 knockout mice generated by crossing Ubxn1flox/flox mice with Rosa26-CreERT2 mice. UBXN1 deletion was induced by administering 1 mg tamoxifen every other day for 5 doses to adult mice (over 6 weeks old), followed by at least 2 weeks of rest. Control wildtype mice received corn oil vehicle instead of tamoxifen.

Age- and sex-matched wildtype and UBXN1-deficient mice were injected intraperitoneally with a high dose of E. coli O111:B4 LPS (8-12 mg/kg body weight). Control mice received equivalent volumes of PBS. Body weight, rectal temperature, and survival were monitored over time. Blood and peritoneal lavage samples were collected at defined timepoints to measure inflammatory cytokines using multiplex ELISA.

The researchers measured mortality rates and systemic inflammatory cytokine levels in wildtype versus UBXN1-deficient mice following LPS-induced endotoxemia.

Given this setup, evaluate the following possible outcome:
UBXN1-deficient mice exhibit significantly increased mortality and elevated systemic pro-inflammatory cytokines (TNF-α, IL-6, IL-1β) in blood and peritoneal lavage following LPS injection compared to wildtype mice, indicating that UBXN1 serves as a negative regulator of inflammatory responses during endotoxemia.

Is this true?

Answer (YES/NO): NO